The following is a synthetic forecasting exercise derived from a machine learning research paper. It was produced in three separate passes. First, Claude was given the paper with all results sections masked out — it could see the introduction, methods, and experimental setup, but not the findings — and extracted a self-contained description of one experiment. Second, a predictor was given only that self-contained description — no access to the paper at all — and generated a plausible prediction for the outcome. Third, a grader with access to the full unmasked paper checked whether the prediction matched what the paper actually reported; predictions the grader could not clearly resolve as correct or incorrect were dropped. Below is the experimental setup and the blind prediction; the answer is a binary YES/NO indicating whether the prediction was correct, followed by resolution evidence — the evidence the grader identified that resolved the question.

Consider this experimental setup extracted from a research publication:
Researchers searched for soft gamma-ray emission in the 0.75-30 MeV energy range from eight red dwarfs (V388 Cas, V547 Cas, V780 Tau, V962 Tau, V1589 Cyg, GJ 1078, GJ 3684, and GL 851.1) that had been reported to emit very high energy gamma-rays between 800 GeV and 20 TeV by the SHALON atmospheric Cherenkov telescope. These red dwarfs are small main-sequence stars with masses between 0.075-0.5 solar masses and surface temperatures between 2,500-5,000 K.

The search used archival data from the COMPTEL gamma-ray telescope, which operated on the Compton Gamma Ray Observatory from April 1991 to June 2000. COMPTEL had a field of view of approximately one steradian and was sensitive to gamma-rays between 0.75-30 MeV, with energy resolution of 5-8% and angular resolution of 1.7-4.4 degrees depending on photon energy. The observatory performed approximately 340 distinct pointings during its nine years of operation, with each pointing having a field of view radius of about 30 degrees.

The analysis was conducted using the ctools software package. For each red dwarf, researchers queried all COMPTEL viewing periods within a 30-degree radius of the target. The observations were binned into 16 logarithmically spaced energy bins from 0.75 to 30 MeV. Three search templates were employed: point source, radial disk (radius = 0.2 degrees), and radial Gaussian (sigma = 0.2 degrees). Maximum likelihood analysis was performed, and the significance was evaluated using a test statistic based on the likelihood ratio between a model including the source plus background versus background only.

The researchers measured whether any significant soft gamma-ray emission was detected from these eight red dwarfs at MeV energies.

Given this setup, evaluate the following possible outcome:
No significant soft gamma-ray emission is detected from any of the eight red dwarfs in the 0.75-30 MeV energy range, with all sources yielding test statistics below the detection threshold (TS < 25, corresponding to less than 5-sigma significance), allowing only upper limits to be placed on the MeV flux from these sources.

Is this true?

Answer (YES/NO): YES